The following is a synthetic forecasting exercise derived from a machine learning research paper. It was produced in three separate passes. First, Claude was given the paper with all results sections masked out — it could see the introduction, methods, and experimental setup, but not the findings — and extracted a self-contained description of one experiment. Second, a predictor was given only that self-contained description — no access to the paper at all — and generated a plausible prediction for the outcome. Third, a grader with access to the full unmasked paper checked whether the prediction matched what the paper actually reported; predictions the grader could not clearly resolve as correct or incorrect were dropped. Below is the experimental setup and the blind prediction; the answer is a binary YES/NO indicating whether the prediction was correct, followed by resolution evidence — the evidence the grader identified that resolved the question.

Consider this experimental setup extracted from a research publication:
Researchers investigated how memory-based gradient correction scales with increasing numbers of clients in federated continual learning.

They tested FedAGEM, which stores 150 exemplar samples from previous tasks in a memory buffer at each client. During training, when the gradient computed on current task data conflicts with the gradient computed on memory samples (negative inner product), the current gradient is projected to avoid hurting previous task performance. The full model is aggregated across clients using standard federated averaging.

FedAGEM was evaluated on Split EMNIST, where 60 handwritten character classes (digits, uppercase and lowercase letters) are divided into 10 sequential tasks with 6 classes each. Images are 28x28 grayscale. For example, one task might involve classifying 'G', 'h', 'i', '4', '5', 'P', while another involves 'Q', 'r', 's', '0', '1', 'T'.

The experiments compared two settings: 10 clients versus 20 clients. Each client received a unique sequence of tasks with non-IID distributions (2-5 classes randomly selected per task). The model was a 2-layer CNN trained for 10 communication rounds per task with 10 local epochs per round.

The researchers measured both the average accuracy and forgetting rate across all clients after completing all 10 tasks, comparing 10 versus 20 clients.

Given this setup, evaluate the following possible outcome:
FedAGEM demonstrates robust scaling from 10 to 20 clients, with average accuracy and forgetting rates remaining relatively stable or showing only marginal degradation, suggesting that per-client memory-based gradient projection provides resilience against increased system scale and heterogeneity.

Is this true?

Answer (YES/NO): NO